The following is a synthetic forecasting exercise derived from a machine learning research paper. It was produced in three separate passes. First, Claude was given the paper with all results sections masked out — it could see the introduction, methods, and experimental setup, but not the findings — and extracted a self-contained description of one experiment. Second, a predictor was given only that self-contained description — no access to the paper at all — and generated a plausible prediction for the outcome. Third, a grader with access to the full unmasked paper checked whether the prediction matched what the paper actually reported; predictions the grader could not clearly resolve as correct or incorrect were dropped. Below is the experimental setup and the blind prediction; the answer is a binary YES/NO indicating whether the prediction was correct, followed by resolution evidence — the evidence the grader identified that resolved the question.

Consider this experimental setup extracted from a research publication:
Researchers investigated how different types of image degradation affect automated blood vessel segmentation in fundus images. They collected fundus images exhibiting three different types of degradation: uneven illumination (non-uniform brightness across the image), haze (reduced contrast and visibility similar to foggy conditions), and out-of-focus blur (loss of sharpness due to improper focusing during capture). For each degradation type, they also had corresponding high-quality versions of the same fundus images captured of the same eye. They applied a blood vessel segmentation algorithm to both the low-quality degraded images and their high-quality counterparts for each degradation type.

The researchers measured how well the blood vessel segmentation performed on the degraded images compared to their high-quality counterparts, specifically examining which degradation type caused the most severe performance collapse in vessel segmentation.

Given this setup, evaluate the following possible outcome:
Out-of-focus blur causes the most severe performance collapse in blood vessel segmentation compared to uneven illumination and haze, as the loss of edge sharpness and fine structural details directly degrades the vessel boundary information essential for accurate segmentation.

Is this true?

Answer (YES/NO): YES